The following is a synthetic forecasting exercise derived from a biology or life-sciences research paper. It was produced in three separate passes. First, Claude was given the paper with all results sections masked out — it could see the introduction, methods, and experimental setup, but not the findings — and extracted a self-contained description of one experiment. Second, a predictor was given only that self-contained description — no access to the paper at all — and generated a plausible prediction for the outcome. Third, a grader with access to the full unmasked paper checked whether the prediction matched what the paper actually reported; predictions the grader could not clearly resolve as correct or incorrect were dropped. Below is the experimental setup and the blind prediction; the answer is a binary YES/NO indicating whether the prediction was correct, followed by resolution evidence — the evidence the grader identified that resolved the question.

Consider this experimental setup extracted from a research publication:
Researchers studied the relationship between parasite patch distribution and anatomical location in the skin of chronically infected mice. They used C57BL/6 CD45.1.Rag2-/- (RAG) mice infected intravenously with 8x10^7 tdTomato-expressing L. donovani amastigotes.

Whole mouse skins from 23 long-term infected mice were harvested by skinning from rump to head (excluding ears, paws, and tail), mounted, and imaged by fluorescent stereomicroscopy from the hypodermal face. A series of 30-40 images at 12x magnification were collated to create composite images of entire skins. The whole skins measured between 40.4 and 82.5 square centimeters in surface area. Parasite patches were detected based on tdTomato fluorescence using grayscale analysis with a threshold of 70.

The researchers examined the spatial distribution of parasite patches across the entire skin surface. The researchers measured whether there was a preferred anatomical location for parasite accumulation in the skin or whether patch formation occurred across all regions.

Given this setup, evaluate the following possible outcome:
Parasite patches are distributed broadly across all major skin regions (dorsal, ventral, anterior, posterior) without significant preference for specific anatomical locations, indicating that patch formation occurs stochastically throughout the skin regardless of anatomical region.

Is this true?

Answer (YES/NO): YES